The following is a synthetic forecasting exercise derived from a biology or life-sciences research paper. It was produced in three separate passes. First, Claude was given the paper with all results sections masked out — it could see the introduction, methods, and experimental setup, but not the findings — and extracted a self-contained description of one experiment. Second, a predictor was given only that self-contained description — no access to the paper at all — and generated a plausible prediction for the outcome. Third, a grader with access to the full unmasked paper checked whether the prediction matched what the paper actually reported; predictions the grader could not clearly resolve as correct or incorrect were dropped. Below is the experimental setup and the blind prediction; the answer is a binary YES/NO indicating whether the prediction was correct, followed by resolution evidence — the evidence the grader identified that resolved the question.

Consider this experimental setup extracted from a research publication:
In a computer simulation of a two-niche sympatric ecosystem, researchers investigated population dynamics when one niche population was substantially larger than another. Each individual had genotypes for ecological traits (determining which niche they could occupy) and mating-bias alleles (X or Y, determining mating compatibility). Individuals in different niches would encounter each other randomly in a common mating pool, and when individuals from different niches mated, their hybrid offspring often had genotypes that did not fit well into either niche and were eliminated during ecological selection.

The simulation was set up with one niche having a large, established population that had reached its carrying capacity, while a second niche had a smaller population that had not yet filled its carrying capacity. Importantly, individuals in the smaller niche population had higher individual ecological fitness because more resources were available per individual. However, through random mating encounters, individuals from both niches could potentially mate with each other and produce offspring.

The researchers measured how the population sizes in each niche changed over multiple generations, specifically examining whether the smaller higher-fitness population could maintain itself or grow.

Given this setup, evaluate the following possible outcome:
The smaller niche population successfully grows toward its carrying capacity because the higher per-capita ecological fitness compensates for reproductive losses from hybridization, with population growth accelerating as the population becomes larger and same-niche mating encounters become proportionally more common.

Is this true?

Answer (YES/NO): NO